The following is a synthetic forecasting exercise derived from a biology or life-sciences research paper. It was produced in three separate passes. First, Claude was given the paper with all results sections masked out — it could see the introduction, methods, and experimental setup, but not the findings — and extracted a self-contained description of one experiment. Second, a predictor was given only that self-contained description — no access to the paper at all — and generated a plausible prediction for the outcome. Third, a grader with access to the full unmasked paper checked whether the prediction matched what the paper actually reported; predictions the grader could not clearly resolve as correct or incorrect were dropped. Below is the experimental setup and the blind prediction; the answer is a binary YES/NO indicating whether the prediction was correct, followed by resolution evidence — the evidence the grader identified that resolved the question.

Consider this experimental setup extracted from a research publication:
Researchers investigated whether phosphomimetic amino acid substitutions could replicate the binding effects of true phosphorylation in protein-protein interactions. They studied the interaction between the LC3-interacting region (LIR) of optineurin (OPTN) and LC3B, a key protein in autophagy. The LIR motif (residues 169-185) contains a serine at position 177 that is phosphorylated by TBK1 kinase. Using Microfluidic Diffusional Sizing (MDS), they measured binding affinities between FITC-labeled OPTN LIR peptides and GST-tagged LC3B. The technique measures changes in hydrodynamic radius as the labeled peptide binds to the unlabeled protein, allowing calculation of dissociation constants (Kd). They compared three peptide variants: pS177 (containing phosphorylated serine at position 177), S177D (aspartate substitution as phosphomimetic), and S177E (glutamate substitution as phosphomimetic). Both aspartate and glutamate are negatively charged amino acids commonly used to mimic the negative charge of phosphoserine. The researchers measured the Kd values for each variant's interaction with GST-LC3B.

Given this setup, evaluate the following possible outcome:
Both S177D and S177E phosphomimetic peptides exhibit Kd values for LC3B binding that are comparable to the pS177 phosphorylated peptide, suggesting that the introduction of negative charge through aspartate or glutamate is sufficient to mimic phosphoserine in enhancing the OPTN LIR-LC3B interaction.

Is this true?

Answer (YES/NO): NO